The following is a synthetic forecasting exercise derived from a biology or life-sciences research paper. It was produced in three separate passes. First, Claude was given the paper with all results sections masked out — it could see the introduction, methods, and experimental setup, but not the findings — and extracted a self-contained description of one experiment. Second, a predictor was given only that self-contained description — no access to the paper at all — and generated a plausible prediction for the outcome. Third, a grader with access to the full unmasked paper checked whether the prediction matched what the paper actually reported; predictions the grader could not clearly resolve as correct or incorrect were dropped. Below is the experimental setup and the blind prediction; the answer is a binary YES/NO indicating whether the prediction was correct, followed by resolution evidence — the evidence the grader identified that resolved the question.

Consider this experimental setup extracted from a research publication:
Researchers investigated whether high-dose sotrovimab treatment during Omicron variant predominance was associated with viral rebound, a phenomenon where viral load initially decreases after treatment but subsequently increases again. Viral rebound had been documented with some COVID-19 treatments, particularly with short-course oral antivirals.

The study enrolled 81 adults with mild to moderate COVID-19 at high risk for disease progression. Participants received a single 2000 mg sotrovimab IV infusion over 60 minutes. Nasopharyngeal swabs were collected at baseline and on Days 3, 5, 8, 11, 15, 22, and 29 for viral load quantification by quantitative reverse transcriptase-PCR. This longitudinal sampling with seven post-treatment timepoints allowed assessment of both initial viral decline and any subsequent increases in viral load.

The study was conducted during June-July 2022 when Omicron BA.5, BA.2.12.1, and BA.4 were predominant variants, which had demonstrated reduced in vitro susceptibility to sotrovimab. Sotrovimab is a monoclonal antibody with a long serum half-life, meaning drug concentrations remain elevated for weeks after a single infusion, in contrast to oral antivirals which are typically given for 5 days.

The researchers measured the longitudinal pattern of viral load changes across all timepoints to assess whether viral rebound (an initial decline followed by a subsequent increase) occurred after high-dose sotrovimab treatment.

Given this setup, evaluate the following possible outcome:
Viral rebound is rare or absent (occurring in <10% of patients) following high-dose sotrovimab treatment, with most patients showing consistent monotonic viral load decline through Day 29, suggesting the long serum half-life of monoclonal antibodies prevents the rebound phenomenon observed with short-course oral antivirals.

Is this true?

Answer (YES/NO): YES